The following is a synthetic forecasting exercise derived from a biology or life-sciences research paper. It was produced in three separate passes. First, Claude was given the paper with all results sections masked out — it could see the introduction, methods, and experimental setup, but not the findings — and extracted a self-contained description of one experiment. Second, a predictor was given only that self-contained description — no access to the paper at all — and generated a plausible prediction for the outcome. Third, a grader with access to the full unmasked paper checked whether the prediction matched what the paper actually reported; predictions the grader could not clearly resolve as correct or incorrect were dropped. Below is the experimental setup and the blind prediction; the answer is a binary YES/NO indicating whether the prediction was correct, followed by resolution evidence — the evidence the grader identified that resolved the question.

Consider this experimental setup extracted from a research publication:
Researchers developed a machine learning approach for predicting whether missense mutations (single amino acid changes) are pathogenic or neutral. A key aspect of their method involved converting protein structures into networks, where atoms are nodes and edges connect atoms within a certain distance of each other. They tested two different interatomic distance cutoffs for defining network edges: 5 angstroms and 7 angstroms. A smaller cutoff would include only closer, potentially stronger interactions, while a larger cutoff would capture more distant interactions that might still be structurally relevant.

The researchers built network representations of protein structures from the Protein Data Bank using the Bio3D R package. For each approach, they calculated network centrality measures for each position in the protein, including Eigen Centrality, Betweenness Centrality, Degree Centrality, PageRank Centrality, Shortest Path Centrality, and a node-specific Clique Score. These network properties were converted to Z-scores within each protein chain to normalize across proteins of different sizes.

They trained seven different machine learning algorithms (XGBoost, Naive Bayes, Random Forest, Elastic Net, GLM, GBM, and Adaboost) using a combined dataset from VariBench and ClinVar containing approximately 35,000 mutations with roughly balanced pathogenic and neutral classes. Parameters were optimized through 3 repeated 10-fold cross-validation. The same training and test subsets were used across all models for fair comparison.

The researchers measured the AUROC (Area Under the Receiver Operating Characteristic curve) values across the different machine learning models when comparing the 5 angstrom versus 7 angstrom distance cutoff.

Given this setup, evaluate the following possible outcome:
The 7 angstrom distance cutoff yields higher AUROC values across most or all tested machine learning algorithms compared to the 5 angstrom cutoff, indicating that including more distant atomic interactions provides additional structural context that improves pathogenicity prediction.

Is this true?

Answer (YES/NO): YES